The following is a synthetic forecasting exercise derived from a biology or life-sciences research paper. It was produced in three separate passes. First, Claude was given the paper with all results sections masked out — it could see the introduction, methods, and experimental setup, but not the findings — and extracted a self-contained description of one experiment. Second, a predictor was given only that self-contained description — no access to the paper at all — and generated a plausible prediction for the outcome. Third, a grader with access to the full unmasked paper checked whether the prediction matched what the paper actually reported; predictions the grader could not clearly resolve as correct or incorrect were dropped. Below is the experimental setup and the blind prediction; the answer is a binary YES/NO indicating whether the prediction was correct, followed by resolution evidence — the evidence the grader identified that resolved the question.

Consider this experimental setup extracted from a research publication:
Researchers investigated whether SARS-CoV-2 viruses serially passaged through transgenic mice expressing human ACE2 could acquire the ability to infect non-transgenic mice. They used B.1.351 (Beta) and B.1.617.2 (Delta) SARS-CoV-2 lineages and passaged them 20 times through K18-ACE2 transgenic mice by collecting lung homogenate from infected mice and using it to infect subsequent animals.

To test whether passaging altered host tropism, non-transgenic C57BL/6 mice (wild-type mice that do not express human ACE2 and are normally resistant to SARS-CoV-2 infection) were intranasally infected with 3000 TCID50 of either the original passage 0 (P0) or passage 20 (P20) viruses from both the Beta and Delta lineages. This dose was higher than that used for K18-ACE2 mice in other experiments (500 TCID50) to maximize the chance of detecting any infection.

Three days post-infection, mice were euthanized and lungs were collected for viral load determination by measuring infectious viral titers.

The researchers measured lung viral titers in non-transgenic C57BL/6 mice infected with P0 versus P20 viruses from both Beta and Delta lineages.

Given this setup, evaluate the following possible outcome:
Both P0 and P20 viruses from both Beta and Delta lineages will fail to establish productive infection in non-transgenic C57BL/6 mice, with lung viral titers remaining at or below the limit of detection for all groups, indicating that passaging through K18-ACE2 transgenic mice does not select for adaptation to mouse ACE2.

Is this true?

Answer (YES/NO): NO